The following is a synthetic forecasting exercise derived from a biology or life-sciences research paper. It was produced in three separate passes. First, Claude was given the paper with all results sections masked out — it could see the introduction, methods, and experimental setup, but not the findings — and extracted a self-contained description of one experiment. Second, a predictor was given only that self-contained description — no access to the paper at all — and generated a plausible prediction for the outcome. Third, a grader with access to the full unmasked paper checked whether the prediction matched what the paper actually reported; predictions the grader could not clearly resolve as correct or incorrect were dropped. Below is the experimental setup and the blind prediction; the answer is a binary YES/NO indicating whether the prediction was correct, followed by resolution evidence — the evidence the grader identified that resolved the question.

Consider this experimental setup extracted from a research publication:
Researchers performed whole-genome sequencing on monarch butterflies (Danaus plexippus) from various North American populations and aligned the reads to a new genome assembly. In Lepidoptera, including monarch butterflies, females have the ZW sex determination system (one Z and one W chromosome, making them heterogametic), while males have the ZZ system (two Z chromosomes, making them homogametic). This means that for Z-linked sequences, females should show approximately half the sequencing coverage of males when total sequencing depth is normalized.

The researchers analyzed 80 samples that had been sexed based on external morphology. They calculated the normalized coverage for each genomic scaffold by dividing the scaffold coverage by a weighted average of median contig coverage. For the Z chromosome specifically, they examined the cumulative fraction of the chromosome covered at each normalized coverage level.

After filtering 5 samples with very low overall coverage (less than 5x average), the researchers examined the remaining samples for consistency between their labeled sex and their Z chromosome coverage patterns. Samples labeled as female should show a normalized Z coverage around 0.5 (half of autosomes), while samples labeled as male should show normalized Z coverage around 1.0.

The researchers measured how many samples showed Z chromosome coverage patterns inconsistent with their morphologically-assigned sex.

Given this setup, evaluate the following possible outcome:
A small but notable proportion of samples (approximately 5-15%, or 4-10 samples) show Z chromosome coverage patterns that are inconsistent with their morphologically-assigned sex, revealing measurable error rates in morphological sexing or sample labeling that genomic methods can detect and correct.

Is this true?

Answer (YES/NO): NO